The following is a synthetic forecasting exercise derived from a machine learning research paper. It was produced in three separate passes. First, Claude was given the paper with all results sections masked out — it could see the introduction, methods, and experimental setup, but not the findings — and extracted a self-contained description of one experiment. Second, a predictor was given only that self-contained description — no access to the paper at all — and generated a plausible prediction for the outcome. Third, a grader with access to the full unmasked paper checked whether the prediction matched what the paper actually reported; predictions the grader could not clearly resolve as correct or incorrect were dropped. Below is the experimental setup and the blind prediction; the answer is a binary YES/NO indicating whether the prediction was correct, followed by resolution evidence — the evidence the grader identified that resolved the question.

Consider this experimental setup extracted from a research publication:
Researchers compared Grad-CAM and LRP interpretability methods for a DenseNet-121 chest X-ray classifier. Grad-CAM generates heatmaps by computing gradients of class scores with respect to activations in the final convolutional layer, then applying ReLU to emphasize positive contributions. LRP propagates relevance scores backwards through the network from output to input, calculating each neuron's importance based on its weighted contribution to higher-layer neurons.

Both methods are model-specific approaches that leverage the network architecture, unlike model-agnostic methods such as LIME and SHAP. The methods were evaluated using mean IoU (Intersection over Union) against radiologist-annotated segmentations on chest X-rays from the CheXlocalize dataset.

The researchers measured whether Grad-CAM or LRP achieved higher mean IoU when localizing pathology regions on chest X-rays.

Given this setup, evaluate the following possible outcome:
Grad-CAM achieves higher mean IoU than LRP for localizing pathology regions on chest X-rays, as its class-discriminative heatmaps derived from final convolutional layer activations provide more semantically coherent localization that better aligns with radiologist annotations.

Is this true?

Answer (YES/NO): YES